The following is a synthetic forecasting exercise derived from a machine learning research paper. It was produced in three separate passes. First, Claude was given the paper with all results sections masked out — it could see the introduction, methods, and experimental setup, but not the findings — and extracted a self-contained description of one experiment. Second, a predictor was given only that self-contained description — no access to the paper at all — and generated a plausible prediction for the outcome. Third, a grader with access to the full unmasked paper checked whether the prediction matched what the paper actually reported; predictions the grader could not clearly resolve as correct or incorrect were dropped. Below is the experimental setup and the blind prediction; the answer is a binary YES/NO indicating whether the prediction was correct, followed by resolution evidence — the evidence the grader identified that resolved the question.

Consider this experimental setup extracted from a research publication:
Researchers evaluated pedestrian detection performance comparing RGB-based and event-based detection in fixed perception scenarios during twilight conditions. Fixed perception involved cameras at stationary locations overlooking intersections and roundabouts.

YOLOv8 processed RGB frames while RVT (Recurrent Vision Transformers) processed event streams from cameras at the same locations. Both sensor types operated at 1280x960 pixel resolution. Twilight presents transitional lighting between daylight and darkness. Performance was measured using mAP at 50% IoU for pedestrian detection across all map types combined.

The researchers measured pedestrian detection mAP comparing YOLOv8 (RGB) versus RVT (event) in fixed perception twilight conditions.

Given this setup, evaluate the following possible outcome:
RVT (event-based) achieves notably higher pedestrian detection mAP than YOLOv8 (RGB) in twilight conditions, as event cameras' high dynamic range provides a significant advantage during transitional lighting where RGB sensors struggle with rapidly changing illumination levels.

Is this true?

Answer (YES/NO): YES